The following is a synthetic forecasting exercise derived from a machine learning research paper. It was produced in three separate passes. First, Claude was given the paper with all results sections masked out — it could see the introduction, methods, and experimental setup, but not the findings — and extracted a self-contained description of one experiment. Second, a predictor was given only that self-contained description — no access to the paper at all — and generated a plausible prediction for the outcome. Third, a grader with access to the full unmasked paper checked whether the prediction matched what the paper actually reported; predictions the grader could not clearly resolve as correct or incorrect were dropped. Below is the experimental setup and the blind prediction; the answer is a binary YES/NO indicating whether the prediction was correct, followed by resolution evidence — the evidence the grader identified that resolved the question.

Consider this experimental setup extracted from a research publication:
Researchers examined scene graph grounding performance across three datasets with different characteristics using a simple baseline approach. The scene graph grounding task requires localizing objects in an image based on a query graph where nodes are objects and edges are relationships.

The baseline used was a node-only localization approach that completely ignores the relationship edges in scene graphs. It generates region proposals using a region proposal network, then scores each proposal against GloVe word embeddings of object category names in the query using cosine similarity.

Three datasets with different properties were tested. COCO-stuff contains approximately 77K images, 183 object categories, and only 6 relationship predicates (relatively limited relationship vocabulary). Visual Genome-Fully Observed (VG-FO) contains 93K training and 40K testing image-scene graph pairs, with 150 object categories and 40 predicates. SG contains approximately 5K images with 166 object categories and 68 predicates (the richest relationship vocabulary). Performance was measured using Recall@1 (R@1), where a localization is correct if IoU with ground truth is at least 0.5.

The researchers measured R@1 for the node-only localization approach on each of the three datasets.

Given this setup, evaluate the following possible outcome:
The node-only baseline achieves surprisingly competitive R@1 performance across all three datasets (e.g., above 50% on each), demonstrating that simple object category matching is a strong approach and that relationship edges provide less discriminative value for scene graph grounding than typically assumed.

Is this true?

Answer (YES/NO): NO